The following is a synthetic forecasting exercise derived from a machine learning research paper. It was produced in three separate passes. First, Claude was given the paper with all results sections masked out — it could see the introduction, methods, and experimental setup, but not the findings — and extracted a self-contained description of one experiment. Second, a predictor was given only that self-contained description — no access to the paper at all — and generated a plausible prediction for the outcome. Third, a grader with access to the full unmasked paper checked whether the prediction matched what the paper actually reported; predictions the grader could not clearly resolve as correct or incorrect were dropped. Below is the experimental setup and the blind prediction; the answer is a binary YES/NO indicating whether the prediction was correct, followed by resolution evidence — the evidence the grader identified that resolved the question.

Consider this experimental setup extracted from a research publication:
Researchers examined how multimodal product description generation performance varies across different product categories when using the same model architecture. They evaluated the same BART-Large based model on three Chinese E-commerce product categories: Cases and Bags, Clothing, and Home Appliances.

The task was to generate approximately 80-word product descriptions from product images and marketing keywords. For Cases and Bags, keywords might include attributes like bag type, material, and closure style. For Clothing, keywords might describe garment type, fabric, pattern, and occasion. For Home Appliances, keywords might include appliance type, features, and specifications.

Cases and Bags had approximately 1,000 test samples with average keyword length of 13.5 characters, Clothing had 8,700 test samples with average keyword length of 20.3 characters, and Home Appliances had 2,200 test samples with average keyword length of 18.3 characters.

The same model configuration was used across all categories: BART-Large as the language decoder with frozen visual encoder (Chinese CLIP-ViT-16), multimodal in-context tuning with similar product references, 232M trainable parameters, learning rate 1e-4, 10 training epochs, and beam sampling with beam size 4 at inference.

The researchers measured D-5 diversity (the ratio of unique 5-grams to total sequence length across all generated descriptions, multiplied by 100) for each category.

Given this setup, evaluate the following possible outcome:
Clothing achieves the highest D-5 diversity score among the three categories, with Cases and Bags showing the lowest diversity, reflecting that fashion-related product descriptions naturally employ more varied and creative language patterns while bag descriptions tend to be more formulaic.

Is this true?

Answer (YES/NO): NO